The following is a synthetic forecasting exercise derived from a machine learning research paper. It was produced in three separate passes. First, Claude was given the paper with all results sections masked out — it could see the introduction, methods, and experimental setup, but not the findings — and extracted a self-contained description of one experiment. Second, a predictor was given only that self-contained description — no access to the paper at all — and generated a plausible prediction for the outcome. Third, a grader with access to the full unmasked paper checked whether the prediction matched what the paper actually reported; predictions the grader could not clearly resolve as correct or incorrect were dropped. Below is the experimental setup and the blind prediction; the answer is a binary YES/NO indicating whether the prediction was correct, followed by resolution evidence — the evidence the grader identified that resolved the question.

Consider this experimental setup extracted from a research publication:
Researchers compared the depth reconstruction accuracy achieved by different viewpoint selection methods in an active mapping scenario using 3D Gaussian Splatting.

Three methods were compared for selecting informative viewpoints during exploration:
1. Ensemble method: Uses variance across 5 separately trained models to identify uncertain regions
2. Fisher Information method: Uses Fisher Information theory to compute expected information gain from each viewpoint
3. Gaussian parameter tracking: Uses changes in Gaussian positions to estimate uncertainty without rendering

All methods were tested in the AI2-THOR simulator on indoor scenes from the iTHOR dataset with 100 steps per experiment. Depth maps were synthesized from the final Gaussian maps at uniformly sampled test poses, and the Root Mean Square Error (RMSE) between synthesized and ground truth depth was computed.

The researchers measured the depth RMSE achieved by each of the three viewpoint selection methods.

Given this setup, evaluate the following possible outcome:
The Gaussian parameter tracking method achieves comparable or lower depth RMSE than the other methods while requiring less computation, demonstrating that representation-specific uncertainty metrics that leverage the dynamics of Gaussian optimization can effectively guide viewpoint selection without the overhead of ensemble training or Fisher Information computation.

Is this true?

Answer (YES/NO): NO